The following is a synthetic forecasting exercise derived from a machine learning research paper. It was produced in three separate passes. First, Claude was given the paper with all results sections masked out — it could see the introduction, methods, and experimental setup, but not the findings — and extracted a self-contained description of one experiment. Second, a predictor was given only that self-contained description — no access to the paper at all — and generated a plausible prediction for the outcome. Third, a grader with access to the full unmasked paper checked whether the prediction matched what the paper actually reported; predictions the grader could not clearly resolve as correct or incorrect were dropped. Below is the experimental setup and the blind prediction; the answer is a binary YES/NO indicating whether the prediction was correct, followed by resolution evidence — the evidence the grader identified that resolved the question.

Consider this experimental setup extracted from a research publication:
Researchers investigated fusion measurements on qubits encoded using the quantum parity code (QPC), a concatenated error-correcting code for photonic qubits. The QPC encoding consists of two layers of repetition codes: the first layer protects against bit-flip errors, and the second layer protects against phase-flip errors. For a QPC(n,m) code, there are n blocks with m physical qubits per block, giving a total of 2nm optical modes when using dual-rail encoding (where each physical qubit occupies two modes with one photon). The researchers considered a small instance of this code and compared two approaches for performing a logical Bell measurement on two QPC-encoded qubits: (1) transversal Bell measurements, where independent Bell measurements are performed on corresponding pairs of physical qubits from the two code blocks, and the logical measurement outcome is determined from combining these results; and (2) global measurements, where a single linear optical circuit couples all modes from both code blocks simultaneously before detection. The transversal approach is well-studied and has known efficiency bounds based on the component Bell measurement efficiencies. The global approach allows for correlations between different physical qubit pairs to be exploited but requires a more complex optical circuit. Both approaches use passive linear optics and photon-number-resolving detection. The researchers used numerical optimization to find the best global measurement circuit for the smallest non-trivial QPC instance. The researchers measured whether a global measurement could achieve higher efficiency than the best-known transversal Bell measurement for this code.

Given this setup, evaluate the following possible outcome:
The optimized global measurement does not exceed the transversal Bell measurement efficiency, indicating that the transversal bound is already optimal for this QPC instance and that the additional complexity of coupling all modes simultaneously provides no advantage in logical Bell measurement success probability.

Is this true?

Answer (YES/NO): NO